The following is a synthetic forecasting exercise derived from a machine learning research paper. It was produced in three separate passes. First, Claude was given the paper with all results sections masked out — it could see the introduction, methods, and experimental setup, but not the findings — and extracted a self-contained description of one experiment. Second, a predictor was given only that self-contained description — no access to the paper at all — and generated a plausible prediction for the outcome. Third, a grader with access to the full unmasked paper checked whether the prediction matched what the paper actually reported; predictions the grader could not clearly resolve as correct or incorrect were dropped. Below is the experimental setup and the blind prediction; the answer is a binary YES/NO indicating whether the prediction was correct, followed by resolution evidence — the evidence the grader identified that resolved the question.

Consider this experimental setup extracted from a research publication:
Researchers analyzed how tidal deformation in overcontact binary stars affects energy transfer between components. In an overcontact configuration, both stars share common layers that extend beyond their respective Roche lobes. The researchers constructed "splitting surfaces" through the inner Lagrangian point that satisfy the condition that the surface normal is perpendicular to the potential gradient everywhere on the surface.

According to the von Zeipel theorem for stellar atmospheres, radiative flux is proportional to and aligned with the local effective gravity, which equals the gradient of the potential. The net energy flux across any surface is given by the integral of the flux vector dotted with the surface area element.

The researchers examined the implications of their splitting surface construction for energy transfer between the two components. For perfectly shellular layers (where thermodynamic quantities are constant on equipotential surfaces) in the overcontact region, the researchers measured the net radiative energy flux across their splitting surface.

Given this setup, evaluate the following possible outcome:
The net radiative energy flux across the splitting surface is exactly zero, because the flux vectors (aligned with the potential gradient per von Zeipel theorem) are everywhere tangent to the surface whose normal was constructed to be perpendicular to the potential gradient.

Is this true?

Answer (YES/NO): YES